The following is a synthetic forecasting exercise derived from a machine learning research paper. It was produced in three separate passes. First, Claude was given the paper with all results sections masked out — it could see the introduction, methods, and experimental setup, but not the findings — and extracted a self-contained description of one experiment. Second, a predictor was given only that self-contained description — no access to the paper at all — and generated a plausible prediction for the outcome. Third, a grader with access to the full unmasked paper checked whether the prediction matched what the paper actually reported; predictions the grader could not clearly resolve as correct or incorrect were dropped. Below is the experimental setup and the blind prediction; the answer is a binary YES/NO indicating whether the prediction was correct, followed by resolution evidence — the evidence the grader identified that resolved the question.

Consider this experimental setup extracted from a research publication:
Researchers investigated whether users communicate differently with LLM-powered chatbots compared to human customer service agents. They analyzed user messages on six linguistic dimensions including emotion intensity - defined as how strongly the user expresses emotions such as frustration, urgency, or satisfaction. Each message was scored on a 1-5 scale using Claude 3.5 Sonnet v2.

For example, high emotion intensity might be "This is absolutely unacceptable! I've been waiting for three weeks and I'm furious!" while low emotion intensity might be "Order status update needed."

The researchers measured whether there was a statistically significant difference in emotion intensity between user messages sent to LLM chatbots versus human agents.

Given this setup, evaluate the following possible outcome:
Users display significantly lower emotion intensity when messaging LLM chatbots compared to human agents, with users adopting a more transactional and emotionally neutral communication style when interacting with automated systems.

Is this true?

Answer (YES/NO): NO